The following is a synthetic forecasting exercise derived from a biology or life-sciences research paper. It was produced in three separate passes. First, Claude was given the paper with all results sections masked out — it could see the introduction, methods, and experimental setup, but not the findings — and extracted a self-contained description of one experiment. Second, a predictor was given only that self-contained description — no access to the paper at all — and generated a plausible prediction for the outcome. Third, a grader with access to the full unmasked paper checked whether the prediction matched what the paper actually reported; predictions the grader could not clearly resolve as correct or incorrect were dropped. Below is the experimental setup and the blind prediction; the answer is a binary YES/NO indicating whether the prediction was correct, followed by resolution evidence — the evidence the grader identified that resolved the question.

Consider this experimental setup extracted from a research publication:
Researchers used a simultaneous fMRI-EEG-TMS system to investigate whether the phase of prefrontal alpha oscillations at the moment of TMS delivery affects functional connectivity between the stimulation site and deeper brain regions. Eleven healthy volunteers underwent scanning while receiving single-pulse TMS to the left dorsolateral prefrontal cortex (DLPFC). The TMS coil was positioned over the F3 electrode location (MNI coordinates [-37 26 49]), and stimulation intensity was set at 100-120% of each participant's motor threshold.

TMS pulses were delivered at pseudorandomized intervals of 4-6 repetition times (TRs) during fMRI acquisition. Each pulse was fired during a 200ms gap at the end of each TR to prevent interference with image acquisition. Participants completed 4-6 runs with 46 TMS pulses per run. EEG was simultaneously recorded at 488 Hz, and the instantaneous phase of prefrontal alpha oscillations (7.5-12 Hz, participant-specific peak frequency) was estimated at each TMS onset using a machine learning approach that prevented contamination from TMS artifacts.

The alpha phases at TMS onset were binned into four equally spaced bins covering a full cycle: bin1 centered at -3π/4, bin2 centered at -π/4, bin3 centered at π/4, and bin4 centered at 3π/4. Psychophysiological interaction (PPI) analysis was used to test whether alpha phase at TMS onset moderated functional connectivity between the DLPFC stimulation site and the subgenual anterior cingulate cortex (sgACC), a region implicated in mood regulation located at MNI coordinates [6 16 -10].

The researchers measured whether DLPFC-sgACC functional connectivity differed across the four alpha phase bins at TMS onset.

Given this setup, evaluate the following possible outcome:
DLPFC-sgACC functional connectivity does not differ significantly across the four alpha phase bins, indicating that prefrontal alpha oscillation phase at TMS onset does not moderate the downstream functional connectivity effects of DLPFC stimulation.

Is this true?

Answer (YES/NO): NO